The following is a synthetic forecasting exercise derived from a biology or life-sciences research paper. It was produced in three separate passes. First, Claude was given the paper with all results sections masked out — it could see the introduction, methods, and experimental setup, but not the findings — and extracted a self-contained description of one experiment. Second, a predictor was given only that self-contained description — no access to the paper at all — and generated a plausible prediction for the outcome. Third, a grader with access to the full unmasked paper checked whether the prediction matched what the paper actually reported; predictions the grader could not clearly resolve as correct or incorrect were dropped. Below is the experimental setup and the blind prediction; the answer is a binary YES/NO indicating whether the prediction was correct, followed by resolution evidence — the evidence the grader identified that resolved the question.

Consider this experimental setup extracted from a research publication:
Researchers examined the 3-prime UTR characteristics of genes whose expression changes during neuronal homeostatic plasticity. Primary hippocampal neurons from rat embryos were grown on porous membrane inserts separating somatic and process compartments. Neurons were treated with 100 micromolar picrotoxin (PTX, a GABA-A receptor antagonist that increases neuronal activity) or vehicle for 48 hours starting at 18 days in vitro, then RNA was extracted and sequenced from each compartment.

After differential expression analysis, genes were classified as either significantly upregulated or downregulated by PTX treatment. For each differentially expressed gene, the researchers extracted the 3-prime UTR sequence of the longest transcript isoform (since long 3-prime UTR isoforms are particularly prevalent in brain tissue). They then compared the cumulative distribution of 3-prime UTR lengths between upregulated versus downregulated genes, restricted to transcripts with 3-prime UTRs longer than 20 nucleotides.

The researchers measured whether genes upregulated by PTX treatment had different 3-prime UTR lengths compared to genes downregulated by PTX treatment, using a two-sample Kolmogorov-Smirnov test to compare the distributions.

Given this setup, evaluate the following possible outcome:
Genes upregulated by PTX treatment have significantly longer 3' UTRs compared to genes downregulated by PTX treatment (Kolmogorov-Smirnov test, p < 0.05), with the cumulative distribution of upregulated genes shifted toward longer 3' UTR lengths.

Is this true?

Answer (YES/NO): NO